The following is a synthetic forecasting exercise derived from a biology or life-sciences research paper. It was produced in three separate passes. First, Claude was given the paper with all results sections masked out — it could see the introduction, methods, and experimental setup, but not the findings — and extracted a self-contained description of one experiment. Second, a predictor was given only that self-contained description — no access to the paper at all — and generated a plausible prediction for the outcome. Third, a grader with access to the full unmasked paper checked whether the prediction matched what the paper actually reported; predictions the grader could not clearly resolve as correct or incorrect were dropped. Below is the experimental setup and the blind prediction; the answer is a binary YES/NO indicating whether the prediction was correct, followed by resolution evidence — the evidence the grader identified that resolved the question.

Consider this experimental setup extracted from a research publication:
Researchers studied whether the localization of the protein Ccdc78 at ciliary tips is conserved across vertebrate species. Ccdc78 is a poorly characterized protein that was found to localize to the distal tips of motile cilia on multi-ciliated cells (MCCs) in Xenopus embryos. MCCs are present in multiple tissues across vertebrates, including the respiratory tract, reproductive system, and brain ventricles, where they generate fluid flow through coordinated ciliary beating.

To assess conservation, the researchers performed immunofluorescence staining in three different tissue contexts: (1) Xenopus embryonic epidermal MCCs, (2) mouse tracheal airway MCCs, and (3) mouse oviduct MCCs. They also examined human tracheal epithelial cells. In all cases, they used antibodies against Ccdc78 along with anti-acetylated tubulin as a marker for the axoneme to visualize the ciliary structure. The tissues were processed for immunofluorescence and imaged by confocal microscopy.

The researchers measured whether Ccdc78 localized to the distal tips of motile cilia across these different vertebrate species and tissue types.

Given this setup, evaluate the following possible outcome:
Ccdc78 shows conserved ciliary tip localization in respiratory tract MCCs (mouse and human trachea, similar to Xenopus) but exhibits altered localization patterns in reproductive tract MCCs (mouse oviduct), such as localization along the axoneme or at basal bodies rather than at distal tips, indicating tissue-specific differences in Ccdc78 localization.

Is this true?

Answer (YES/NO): NO